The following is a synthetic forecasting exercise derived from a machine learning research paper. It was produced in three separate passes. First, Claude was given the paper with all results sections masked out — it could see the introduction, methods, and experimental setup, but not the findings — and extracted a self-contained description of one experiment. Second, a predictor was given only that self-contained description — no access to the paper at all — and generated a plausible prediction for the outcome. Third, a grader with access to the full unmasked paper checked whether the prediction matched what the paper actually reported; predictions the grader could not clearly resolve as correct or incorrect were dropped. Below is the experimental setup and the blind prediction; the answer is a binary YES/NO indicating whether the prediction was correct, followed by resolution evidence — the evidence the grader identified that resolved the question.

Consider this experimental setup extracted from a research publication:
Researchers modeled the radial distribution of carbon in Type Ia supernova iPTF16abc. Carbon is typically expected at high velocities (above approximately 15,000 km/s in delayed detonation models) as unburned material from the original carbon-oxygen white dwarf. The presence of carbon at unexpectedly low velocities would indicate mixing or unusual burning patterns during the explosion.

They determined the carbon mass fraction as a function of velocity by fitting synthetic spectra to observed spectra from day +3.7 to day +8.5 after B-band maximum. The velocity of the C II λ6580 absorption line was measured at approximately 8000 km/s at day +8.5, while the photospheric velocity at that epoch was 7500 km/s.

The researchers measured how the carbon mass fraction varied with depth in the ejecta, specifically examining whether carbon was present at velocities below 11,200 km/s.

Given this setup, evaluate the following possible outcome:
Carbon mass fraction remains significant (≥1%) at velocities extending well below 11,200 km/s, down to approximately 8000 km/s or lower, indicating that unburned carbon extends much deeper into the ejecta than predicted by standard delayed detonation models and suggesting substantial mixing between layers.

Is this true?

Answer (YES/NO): NO